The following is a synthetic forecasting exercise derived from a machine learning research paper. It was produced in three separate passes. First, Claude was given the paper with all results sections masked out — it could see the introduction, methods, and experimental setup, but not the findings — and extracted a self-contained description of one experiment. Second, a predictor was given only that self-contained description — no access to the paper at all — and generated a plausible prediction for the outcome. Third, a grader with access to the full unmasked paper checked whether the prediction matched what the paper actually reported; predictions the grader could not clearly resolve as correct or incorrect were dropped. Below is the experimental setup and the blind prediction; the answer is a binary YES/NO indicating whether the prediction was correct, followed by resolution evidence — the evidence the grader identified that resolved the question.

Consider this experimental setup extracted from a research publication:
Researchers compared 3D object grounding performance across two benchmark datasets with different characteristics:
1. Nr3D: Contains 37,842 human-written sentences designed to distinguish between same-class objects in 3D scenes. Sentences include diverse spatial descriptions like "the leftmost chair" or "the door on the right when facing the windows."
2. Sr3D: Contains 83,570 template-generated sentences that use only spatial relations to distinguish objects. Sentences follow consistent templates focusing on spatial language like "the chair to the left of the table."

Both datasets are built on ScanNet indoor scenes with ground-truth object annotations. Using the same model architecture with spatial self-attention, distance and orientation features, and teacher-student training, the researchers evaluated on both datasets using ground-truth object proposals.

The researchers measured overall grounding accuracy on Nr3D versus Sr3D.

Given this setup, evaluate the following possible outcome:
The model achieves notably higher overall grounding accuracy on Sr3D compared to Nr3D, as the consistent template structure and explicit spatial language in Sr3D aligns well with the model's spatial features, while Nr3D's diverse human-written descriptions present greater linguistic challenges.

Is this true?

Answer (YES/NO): YES